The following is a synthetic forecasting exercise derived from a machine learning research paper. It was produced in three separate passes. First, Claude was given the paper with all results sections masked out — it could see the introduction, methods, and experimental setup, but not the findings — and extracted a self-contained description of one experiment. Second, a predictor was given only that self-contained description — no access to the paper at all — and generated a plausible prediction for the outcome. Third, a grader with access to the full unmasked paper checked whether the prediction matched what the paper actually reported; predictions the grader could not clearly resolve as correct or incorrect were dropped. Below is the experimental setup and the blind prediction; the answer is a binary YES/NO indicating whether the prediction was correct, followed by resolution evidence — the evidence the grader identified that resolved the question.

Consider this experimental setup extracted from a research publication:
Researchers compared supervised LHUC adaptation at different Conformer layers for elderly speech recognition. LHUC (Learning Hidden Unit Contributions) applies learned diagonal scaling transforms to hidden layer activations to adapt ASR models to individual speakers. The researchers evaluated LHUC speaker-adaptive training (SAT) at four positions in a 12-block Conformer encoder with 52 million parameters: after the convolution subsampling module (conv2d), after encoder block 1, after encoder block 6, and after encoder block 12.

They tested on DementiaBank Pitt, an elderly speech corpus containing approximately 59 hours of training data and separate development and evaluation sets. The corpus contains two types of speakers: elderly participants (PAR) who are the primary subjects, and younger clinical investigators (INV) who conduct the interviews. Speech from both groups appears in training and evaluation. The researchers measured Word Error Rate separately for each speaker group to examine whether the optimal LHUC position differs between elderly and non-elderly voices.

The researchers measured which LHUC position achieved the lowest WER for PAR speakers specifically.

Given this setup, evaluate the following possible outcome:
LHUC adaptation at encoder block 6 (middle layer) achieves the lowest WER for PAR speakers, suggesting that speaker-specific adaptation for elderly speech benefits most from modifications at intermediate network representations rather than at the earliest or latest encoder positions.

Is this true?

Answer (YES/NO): NO